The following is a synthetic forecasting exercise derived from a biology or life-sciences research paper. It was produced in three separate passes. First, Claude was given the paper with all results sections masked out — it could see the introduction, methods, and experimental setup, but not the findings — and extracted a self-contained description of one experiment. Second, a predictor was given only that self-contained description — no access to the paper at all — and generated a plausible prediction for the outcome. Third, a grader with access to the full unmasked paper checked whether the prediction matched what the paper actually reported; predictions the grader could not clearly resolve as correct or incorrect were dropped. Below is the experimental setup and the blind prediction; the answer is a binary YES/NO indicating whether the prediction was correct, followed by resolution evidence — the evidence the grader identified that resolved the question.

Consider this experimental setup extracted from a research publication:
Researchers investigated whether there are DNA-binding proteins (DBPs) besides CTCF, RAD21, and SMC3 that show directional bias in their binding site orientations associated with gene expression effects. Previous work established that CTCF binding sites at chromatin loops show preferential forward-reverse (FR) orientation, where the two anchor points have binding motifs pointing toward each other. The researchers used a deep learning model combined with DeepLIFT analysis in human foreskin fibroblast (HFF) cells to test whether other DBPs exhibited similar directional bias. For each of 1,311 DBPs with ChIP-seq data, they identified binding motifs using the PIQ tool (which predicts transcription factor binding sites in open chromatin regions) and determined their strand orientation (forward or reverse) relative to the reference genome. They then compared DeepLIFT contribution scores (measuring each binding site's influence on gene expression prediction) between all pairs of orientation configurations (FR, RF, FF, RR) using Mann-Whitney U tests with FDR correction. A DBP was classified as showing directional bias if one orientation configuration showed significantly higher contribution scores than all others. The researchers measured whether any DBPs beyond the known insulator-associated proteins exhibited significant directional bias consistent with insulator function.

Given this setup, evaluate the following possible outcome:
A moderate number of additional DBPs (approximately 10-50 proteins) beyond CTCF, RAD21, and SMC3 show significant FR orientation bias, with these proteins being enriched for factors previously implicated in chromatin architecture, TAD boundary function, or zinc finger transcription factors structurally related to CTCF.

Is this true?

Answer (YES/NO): YES